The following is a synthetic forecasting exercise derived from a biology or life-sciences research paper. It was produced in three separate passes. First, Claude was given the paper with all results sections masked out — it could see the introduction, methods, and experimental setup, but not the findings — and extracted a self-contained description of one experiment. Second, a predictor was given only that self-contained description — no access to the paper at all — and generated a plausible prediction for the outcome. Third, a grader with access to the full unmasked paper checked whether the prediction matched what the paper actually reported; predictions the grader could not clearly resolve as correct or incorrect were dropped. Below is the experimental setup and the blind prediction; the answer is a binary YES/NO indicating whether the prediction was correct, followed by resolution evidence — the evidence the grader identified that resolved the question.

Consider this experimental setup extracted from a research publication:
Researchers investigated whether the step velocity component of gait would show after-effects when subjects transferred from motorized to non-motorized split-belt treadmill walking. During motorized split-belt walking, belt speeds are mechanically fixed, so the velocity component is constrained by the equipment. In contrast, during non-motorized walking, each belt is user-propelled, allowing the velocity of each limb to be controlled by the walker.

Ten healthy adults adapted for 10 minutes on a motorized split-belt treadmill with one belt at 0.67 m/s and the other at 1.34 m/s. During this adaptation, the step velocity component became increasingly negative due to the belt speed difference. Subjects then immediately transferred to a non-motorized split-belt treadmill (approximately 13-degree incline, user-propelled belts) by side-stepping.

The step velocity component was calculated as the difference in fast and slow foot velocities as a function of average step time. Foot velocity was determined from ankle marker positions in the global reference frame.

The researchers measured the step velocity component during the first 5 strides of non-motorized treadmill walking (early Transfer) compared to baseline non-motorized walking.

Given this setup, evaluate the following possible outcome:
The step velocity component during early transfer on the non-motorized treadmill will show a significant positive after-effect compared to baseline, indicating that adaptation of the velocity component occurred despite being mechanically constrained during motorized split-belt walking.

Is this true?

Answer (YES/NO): YES